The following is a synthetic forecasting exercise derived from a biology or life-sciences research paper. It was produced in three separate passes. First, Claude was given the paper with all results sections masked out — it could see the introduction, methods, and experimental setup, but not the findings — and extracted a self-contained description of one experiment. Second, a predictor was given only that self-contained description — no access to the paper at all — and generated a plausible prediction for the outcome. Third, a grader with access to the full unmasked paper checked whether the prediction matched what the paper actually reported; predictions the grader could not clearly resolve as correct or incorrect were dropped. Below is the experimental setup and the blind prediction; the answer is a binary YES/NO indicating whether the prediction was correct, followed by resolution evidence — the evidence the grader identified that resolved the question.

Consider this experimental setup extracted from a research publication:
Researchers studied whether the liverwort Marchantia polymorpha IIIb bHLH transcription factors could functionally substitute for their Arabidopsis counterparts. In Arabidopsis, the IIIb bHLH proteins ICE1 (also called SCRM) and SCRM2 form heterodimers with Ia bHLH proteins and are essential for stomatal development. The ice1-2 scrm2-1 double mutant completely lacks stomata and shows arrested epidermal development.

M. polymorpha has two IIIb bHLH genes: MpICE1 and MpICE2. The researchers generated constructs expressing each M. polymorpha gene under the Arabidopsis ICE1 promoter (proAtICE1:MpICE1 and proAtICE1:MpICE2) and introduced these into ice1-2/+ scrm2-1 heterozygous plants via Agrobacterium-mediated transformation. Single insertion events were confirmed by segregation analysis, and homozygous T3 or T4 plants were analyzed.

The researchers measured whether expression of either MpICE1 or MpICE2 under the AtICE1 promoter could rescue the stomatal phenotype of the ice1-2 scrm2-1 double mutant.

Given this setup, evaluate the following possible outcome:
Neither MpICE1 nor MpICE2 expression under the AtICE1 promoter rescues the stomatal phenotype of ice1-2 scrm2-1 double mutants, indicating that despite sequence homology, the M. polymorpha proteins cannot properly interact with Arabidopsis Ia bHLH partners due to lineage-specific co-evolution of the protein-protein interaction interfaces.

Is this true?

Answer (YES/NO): YES